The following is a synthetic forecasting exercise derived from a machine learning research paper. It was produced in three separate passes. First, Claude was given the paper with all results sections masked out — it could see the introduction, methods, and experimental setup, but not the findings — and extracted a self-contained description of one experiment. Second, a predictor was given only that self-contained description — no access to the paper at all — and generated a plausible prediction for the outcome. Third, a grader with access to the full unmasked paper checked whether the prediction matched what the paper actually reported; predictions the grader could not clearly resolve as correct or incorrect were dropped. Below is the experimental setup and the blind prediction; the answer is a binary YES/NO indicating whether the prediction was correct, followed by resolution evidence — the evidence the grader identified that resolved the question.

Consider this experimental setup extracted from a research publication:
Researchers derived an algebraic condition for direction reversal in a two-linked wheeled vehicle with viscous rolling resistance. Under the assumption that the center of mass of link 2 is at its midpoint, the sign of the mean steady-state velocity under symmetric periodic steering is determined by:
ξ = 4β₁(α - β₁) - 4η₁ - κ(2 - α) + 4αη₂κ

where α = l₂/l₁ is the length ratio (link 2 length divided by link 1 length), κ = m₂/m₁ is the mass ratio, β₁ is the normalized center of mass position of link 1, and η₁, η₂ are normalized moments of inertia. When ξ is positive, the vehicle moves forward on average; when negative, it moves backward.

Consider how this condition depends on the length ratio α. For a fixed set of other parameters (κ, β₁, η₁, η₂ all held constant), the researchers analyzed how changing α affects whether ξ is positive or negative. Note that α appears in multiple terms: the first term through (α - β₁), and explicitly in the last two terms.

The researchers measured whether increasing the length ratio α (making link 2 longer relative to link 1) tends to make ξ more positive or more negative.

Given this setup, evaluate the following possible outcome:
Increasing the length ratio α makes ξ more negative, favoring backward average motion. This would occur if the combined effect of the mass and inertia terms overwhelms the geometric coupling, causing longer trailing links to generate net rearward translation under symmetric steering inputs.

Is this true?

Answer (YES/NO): NO